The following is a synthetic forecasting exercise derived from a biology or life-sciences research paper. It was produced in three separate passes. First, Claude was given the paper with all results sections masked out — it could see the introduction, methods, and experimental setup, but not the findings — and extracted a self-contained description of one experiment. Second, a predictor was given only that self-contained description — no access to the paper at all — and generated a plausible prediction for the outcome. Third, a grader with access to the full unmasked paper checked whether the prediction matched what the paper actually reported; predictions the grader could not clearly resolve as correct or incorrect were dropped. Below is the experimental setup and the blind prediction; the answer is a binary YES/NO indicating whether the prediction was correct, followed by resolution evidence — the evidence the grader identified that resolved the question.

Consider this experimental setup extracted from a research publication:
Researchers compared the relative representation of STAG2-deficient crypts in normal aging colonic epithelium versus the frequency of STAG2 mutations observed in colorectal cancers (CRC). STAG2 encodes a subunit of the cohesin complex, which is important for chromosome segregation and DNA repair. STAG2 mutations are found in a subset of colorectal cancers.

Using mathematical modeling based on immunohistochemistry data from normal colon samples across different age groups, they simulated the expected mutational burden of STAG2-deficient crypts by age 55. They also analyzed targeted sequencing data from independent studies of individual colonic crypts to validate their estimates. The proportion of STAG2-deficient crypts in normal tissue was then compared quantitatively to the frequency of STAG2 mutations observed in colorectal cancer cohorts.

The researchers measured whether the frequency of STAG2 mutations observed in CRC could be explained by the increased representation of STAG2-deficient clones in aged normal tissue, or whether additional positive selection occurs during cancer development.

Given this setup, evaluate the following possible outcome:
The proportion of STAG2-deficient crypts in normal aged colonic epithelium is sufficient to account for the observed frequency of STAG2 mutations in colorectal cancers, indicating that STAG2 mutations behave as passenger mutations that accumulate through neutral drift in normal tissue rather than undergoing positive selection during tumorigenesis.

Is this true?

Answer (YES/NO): NO